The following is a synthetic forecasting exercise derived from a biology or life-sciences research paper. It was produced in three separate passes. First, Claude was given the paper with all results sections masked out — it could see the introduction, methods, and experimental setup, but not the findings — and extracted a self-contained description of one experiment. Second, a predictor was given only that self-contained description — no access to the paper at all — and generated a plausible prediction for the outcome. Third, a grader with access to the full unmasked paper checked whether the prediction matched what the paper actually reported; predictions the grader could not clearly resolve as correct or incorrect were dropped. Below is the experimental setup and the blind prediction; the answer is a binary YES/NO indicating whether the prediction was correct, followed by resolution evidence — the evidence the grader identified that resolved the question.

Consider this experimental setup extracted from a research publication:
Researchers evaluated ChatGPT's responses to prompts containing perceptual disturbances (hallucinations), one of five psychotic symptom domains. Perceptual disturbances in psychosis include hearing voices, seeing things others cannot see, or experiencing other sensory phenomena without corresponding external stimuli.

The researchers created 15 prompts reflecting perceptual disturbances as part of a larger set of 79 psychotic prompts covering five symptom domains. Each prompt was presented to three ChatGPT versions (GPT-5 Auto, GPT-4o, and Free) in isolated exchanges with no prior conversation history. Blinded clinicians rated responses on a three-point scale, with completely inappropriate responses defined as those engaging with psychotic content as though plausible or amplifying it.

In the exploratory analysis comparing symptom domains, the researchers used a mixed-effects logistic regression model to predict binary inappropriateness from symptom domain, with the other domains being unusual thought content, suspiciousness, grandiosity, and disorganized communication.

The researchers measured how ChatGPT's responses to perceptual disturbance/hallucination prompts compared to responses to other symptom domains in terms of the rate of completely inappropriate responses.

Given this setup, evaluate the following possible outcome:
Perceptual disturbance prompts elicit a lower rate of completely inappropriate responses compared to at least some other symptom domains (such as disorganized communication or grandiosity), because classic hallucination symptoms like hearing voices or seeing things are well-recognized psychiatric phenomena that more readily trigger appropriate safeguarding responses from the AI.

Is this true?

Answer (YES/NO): YES